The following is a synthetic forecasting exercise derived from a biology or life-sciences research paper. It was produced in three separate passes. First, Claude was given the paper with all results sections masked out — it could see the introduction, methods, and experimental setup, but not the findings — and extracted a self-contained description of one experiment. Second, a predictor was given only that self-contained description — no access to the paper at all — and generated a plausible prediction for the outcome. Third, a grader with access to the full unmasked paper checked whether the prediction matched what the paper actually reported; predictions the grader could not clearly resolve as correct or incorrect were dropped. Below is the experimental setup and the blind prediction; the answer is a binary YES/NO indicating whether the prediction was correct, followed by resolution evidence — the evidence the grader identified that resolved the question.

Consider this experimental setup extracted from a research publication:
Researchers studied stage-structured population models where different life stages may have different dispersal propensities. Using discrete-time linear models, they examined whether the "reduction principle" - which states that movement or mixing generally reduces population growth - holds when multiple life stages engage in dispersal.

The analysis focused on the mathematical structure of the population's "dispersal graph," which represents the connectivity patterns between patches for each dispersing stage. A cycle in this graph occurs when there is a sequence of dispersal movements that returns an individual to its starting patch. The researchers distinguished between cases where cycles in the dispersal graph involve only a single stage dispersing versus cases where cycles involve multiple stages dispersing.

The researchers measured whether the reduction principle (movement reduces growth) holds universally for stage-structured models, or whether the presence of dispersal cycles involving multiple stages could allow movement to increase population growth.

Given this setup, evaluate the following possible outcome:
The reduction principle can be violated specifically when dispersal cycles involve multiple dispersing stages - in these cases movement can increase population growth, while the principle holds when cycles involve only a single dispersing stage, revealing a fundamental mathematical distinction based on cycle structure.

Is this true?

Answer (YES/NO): NO